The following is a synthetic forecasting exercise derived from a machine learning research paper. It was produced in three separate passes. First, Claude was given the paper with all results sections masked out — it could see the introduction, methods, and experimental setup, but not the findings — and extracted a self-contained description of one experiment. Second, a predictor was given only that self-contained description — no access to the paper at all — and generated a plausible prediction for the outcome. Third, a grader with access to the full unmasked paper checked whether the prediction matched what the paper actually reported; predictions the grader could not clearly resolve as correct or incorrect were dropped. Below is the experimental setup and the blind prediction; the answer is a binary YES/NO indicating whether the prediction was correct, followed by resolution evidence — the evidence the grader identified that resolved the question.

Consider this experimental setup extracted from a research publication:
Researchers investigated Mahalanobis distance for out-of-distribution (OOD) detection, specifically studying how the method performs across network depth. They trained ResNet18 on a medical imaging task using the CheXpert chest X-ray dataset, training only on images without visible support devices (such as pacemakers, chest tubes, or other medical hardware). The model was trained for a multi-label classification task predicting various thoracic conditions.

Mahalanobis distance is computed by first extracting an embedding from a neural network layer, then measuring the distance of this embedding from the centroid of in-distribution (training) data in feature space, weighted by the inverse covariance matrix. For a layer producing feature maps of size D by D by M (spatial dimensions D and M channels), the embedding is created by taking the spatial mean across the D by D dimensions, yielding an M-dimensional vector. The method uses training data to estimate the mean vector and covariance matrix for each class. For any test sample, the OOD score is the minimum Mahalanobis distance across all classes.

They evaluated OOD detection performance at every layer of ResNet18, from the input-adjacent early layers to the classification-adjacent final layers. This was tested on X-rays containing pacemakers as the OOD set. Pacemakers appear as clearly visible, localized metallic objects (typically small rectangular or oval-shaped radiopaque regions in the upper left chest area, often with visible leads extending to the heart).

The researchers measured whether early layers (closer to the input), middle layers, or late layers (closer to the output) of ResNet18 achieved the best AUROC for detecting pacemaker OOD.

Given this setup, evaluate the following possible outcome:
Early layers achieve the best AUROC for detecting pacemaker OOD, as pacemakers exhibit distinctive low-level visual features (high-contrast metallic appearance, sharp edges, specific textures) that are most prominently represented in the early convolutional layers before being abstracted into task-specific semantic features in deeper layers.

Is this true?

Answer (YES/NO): NO